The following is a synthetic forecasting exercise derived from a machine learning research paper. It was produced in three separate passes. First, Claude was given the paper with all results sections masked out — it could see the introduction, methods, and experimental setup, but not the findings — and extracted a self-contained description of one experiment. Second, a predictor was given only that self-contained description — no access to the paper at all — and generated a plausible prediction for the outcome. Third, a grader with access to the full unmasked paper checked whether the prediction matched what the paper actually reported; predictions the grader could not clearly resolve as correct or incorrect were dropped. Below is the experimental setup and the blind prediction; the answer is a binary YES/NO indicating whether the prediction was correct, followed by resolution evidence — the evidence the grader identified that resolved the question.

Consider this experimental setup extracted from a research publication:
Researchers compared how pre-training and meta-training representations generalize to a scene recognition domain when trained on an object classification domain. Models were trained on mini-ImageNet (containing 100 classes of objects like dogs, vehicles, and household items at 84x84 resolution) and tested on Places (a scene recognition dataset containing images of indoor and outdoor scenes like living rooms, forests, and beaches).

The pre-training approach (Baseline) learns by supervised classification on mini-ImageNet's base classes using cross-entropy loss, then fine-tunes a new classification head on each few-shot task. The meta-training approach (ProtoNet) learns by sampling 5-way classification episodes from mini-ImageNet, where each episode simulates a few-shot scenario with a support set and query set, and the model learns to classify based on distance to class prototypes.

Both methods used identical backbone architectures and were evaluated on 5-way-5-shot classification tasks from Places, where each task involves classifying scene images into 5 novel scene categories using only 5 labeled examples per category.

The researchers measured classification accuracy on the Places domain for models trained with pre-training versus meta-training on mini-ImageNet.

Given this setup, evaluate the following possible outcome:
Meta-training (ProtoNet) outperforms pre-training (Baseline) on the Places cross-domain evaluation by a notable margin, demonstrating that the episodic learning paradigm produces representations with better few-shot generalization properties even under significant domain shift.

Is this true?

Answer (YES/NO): NO